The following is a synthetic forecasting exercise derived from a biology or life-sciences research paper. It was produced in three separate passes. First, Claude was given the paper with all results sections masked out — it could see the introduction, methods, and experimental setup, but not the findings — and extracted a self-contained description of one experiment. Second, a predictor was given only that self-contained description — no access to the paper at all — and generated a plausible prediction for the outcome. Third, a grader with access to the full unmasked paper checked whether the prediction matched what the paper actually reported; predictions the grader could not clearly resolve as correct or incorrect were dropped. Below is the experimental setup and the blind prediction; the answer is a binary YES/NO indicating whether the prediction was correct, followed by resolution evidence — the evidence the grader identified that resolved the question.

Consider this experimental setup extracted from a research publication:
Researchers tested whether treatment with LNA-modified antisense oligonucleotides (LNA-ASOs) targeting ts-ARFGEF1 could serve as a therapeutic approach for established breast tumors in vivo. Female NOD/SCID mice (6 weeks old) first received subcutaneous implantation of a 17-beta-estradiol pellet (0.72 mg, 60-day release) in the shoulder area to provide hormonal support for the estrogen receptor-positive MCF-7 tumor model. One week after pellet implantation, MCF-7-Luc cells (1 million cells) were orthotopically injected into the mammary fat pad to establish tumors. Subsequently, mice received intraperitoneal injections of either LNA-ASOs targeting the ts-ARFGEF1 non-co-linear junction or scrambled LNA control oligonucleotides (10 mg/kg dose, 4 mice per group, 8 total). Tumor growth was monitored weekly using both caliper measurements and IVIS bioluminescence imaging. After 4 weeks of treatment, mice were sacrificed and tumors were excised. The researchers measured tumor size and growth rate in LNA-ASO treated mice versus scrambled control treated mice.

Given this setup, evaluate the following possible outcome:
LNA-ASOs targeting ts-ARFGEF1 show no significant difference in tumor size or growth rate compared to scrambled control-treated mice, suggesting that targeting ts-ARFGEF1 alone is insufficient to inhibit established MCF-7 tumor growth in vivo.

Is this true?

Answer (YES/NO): NO